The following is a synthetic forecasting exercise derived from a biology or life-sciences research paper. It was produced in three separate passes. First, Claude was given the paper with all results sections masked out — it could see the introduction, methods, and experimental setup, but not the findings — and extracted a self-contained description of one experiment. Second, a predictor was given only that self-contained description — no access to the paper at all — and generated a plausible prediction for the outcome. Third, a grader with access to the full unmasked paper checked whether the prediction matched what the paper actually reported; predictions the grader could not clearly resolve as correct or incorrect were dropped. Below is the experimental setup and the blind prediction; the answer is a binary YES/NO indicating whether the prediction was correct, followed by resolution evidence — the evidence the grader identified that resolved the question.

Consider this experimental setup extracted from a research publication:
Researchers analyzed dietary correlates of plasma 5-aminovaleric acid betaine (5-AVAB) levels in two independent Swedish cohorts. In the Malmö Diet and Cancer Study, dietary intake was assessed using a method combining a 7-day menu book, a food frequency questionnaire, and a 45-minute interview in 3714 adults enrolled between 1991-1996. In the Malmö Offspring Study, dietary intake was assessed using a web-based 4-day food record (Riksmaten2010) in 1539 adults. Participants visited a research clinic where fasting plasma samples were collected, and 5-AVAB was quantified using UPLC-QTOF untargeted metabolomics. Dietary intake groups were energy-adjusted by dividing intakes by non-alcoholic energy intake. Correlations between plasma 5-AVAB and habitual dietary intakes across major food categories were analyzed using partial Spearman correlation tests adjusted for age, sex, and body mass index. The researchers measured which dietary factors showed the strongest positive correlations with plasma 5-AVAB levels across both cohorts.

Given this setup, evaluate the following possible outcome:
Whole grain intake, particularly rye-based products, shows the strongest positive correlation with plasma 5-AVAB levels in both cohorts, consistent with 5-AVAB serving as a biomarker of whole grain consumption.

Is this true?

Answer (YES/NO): NO